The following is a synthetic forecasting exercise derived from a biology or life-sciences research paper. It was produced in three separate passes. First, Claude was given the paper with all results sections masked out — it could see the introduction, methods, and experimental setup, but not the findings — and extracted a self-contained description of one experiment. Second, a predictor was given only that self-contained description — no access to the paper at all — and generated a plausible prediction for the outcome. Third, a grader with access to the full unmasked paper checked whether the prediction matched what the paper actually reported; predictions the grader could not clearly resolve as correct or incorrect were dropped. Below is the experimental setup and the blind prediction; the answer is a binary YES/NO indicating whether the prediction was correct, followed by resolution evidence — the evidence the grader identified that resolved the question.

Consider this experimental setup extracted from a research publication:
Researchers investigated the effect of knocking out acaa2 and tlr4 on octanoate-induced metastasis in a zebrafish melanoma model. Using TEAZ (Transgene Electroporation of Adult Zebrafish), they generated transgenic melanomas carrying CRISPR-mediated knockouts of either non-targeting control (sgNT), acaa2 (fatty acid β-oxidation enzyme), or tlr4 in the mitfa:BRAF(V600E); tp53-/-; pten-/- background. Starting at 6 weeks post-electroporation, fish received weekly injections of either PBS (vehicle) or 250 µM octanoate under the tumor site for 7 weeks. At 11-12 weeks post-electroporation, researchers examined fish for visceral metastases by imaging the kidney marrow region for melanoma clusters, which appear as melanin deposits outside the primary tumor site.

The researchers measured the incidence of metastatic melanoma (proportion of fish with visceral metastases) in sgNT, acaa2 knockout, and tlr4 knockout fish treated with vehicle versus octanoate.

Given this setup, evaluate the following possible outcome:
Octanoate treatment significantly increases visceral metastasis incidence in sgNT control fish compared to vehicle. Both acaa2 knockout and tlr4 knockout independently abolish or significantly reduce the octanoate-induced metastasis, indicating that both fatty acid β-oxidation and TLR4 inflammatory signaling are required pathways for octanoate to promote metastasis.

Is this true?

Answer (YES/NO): YES